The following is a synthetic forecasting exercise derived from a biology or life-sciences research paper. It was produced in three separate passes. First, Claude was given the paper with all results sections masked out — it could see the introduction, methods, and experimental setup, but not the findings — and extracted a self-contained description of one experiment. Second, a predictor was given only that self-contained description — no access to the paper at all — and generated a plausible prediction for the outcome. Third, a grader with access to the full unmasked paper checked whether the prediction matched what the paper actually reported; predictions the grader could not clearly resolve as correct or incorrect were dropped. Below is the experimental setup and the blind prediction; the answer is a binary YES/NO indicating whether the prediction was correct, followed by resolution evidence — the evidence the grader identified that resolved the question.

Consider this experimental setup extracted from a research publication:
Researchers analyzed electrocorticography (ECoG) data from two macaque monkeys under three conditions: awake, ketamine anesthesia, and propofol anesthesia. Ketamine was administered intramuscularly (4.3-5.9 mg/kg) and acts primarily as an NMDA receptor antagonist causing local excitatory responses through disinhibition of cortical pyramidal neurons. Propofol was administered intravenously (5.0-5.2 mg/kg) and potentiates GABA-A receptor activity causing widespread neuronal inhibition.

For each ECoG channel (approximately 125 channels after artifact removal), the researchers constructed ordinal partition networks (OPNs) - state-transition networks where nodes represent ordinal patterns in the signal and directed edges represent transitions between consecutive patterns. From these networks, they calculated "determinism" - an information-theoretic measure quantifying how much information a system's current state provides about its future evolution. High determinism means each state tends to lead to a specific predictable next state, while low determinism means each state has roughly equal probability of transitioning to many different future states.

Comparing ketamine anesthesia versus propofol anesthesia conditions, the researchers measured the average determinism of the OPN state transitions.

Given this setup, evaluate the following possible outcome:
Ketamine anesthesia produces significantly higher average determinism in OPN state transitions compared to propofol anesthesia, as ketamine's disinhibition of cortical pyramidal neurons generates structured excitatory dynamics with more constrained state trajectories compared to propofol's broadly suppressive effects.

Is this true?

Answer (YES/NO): NO